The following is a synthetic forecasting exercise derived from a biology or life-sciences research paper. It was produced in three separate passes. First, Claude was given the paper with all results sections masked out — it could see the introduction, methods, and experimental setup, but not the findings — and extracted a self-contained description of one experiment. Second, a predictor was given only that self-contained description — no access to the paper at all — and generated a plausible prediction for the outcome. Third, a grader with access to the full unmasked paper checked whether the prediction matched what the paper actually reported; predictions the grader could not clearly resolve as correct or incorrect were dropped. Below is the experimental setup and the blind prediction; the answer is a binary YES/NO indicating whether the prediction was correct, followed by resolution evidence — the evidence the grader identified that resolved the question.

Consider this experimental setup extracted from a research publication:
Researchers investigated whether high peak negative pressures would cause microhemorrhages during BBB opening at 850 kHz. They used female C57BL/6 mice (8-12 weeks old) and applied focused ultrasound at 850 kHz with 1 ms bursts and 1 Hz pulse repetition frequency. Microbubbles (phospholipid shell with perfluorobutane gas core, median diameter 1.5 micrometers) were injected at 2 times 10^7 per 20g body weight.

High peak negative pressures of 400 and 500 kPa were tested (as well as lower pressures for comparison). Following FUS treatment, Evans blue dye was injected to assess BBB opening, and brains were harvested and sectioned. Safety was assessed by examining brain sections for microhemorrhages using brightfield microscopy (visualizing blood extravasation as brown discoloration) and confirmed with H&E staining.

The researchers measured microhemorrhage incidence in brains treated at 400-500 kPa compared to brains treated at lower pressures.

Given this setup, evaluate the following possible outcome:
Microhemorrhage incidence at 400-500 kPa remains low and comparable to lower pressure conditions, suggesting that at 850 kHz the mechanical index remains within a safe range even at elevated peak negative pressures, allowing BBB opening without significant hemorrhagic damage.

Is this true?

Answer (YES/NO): NO